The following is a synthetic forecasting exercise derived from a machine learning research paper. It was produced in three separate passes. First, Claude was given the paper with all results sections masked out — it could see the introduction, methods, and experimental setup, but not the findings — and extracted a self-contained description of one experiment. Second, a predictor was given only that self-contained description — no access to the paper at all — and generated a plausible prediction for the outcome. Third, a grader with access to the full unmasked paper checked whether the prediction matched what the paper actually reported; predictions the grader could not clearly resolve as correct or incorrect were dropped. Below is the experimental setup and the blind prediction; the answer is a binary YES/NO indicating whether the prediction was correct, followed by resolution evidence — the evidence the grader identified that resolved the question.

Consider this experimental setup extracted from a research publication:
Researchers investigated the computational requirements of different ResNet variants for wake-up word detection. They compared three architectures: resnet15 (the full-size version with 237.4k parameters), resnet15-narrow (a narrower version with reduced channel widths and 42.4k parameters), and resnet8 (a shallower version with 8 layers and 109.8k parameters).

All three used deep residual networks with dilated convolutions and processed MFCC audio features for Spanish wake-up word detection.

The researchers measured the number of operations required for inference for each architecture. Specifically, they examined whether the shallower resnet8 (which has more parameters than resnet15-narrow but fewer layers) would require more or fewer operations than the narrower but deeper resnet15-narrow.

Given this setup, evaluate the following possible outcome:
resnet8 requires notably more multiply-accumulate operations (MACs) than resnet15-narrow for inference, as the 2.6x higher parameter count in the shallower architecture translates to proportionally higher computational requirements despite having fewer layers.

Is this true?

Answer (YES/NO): NO